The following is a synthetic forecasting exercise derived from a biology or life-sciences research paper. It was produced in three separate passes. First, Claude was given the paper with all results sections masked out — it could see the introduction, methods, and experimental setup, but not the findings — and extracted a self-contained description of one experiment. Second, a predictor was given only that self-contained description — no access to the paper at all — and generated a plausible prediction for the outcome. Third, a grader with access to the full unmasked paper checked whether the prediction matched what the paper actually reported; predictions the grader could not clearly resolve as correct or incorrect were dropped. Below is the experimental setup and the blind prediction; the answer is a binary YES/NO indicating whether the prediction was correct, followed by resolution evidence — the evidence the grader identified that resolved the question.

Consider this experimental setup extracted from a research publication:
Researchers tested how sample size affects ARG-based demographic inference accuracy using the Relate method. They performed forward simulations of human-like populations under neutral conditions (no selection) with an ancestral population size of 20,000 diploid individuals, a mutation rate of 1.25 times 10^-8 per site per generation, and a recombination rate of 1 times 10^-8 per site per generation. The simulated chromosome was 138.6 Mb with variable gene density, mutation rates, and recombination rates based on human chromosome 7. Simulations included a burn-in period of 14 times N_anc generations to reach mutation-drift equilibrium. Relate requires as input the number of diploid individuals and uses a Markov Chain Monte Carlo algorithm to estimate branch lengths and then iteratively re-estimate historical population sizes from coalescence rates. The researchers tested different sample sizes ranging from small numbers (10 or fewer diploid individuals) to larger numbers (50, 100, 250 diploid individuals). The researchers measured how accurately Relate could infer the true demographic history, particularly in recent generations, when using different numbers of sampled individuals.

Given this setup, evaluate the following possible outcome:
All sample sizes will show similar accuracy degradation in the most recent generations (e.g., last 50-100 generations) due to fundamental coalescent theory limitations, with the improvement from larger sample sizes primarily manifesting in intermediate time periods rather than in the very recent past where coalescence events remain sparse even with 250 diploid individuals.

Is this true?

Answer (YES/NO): NO